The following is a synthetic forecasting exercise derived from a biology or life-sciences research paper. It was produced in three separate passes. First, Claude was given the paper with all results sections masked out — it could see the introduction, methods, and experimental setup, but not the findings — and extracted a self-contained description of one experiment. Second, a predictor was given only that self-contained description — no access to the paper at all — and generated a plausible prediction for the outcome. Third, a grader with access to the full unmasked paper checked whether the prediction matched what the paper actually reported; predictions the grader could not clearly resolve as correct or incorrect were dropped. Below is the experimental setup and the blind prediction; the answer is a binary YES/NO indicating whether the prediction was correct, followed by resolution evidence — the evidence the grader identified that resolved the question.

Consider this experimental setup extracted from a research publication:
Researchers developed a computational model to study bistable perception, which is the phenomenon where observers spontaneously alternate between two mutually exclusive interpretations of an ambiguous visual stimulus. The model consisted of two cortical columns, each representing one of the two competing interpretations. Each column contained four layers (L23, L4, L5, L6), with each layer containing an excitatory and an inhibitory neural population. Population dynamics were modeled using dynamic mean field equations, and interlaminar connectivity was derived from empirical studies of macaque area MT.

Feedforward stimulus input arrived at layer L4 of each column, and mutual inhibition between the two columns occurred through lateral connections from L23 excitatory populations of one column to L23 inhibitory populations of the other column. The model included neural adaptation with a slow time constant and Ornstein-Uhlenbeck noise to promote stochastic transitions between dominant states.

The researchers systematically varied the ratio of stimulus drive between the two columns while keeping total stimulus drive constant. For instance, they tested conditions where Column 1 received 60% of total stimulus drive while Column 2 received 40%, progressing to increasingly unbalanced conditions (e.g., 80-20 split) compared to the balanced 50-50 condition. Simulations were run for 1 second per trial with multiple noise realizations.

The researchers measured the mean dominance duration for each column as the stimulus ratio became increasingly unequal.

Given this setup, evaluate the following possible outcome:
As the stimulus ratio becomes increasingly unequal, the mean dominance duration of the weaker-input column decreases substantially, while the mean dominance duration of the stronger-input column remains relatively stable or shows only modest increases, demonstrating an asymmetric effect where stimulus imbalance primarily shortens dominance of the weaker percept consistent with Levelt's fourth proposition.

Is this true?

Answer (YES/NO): NO